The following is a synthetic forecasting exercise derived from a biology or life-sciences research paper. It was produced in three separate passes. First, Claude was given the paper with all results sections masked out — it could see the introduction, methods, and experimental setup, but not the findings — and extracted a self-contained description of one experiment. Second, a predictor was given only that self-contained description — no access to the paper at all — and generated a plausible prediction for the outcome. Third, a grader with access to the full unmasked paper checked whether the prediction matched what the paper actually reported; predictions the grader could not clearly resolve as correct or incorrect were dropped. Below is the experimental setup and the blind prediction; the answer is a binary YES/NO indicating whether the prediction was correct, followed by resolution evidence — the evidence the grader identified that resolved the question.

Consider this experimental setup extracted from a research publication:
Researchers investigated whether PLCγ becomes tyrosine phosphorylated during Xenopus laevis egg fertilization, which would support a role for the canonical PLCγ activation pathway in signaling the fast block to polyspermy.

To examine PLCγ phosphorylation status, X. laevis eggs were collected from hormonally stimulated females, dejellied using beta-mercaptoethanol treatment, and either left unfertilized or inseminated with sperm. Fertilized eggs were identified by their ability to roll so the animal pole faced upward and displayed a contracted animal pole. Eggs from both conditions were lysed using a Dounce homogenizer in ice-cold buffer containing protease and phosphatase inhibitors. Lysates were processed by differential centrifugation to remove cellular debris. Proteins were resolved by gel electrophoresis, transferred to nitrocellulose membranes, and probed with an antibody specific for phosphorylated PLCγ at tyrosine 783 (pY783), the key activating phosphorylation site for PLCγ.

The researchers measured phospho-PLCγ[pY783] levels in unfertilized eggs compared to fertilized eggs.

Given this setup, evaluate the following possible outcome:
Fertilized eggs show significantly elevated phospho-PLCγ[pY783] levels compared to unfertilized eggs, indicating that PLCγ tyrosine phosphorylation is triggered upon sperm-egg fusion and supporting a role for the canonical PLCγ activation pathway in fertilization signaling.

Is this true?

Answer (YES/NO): NO